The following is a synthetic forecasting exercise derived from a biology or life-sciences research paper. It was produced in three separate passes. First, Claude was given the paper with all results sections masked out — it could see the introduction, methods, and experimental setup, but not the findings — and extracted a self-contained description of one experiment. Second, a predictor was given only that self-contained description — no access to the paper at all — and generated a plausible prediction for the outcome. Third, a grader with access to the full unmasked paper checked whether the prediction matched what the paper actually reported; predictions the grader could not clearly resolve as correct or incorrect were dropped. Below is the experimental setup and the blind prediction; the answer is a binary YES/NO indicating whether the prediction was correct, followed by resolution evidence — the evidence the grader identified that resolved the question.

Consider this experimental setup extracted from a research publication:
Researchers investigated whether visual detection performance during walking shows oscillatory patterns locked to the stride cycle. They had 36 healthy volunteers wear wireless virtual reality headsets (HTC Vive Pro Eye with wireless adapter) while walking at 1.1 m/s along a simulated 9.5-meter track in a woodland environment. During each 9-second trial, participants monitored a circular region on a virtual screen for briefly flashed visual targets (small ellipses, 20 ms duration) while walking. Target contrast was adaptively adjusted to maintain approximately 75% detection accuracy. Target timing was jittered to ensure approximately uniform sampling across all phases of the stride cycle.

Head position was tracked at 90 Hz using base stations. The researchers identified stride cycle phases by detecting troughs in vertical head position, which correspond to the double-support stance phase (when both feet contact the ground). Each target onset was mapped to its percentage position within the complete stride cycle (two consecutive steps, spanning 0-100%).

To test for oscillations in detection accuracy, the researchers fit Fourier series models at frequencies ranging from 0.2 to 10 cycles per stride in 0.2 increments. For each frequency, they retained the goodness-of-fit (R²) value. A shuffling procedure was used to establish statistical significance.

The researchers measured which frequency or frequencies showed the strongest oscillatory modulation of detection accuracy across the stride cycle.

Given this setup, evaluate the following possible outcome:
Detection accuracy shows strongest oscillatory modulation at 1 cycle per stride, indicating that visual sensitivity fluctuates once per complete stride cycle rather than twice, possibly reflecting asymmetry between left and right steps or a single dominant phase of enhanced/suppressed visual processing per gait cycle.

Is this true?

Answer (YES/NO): NO